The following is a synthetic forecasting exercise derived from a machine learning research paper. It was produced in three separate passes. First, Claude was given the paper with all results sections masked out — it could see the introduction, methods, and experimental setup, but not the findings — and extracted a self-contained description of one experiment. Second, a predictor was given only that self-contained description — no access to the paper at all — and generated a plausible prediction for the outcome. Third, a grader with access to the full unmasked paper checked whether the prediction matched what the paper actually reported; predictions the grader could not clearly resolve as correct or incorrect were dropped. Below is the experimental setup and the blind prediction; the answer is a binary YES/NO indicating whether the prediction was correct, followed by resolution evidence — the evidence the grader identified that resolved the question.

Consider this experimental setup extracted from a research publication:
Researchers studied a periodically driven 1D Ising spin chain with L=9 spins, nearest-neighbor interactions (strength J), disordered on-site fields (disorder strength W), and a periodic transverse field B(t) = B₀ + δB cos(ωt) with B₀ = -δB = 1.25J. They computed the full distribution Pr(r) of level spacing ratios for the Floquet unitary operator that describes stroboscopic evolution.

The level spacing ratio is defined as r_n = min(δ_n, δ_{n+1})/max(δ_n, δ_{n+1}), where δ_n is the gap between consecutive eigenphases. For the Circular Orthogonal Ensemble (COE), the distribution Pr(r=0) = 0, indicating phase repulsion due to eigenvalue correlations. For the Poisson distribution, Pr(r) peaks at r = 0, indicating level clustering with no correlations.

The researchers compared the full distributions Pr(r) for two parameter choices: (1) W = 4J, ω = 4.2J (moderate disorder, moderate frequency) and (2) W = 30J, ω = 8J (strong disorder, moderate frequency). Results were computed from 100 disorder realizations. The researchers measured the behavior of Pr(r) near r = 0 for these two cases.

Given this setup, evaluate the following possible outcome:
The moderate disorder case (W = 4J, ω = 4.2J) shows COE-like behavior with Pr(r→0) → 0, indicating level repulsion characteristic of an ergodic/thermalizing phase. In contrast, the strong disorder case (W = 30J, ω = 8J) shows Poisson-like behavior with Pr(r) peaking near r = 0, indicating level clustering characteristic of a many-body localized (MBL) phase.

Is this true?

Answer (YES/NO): YES